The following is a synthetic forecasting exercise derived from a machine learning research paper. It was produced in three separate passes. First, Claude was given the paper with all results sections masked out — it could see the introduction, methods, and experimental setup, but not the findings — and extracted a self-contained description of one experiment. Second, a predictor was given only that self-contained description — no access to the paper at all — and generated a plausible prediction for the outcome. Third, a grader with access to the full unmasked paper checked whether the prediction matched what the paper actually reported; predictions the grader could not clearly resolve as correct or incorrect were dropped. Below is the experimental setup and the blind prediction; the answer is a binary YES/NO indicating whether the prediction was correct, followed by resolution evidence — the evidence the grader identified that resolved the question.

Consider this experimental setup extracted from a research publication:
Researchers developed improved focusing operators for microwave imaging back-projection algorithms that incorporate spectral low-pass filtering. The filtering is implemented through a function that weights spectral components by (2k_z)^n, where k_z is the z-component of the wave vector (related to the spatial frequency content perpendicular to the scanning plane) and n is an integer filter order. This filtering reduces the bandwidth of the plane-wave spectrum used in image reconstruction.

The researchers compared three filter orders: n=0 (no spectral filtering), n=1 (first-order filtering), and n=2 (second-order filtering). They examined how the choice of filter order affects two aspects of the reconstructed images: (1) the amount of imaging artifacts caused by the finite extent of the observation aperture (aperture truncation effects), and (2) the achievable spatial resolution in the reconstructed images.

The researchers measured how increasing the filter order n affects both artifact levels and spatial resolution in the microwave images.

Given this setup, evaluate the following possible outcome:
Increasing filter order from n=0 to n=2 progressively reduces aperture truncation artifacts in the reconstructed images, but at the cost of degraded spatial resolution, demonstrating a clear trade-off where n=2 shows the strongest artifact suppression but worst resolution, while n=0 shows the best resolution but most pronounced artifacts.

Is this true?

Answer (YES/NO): YES